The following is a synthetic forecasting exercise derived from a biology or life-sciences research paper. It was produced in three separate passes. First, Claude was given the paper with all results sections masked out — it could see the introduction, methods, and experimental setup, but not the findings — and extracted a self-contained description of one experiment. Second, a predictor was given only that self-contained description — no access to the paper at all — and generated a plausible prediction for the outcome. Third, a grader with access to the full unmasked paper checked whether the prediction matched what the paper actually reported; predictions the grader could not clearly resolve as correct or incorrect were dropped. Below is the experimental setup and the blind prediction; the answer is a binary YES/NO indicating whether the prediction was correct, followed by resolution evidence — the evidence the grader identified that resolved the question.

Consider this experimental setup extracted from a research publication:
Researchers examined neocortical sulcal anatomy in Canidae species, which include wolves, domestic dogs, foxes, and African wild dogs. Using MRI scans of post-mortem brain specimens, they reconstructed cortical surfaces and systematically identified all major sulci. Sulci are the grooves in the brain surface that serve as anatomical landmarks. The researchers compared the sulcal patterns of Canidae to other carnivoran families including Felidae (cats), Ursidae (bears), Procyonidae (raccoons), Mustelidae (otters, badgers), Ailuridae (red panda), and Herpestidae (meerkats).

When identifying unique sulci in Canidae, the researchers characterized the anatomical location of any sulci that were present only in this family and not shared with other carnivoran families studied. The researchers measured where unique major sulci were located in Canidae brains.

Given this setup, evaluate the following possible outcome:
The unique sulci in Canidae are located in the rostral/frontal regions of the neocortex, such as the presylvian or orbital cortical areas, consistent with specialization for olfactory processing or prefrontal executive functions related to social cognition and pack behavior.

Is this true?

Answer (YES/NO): NO